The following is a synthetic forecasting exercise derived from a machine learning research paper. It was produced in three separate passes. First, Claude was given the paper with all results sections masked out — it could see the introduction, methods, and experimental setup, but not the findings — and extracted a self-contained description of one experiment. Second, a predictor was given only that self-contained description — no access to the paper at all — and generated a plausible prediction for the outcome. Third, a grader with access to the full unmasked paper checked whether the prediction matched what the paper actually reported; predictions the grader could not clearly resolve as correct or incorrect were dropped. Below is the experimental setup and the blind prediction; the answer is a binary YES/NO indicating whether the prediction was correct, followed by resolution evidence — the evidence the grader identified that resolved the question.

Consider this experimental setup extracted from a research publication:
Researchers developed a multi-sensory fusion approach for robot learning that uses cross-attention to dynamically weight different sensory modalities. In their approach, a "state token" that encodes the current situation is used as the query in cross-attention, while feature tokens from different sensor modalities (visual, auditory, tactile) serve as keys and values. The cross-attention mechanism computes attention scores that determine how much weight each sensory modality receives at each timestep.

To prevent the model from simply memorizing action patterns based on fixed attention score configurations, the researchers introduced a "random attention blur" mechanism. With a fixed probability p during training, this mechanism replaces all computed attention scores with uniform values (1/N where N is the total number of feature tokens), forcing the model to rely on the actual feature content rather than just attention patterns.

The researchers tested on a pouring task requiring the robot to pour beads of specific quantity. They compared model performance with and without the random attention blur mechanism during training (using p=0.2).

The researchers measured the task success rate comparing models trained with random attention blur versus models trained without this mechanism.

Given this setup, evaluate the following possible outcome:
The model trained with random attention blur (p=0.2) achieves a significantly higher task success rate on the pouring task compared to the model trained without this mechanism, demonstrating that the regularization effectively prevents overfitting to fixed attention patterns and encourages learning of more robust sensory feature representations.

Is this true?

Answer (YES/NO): NO